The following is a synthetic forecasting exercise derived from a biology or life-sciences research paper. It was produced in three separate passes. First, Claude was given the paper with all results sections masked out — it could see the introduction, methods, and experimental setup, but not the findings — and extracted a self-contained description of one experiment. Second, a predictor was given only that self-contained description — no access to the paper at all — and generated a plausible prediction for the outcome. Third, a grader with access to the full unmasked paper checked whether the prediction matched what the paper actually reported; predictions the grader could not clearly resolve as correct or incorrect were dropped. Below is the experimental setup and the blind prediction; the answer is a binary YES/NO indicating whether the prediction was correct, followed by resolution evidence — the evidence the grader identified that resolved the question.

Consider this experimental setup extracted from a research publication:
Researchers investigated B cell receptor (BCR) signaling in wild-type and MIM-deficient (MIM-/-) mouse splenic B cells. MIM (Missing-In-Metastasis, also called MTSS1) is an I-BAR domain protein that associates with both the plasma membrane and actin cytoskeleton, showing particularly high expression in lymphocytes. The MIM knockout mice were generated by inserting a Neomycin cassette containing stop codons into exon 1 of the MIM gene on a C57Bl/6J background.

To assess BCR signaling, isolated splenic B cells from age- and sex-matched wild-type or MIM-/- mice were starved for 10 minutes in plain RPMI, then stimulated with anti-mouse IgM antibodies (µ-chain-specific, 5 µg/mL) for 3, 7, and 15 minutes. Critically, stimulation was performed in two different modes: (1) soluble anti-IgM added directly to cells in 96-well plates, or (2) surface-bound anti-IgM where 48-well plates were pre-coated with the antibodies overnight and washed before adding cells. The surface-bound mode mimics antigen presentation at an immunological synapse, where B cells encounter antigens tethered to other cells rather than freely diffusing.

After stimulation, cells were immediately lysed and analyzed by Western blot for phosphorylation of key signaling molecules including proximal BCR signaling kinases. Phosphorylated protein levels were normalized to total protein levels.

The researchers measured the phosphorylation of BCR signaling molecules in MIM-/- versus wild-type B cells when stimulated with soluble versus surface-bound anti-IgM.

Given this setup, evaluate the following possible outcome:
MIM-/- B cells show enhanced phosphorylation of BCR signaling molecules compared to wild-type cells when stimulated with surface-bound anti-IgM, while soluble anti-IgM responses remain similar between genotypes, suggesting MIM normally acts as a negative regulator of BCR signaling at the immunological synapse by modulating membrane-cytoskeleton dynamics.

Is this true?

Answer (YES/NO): NO